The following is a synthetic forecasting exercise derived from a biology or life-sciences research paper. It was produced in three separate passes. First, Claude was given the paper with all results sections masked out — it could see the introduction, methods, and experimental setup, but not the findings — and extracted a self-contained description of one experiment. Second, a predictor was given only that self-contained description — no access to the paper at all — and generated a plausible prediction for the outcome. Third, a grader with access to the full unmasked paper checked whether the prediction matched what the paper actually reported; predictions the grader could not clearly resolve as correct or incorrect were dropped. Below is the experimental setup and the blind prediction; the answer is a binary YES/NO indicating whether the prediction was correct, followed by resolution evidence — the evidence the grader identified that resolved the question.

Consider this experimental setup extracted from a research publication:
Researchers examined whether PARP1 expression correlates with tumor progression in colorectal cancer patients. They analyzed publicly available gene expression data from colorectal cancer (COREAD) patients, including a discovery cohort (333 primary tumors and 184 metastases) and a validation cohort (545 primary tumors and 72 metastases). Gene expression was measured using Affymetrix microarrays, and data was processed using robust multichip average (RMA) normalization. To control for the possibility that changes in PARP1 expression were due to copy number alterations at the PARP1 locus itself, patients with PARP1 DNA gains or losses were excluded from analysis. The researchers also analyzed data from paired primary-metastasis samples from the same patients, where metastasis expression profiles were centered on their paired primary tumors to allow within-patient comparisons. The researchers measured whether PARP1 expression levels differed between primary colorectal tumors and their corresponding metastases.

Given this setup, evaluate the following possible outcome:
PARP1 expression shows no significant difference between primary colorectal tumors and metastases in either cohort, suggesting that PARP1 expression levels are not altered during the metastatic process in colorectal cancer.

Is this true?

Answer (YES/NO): NO